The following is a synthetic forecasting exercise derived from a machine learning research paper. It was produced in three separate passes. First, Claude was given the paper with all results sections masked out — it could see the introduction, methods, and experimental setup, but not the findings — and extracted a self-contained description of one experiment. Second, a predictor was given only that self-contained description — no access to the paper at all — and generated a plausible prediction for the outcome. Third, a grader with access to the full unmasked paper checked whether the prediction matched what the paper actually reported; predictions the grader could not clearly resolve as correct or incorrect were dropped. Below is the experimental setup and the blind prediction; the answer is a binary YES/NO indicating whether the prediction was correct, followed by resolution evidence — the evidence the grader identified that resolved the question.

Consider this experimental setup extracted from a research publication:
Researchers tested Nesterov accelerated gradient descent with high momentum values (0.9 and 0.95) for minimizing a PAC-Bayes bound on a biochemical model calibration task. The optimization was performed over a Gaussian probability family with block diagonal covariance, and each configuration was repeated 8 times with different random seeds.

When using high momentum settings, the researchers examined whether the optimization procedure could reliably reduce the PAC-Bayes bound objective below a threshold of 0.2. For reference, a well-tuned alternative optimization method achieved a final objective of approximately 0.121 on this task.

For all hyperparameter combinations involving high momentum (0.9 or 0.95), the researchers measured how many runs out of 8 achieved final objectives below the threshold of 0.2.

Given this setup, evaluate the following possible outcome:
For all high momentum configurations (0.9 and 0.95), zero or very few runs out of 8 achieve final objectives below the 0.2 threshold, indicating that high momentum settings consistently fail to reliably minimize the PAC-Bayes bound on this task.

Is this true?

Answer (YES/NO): YES